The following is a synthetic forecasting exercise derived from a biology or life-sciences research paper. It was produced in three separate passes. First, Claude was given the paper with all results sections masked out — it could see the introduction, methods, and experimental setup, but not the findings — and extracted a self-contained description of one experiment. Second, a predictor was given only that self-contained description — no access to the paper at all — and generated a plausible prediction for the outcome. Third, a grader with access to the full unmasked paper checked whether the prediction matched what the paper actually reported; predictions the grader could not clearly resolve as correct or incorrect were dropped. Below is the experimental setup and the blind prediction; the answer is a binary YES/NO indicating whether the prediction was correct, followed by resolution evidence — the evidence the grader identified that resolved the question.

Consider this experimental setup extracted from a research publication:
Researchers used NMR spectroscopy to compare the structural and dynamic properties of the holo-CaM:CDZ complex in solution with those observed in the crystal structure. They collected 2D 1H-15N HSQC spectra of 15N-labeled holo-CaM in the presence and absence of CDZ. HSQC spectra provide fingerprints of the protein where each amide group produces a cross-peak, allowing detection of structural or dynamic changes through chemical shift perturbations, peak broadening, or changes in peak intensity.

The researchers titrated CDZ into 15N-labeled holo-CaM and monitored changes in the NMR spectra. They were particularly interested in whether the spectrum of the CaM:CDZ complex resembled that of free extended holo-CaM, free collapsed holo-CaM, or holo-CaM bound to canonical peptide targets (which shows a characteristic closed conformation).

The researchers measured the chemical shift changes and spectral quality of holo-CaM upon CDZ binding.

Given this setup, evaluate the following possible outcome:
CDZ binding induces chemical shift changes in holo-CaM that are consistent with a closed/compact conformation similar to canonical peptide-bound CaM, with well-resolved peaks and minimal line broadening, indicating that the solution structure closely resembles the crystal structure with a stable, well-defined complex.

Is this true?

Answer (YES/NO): NO